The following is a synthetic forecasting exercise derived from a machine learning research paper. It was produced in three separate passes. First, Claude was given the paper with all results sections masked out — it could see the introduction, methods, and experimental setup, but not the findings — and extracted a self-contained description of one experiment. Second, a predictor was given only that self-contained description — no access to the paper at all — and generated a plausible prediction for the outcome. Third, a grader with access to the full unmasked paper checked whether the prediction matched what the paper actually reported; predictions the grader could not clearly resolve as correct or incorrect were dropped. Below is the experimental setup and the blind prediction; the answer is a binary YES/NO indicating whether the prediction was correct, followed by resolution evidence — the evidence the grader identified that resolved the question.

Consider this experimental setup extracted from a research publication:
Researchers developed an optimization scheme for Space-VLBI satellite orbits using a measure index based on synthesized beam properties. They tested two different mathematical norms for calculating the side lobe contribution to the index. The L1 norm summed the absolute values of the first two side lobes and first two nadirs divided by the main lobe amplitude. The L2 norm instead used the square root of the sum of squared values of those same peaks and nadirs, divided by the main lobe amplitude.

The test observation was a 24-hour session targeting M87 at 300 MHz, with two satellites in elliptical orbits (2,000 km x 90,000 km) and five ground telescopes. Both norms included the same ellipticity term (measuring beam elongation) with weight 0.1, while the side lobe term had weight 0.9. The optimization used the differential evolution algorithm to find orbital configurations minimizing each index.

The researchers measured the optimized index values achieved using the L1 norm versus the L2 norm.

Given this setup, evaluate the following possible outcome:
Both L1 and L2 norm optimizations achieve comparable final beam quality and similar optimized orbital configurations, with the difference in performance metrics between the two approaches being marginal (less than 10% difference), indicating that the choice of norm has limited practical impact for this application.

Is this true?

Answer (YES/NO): NO